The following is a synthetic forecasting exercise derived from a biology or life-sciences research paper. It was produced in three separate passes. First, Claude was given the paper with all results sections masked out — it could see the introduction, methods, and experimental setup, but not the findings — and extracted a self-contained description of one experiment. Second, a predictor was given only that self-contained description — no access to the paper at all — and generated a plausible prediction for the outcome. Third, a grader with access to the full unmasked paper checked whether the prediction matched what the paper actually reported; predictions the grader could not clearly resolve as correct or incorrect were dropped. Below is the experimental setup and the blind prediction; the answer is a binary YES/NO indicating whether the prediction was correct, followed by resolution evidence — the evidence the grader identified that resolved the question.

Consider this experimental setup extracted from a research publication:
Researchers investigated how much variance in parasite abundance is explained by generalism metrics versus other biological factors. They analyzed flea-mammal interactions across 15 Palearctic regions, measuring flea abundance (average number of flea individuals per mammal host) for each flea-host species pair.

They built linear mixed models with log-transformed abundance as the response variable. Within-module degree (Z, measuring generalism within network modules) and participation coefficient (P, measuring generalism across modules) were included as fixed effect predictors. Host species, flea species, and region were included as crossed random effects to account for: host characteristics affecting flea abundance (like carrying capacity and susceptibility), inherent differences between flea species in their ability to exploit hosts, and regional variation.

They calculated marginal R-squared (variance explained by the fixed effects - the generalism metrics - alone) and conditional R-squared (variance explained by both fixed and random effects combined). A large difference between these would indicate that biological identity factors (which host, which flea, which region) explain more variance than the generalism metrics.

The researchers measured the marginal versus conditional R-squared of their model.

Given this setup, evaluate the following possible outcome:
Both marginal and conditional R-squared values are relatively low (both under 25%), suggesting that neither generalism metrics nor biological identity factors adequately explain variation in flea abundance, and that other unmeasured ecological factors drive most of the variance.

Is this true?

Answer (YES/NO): NO